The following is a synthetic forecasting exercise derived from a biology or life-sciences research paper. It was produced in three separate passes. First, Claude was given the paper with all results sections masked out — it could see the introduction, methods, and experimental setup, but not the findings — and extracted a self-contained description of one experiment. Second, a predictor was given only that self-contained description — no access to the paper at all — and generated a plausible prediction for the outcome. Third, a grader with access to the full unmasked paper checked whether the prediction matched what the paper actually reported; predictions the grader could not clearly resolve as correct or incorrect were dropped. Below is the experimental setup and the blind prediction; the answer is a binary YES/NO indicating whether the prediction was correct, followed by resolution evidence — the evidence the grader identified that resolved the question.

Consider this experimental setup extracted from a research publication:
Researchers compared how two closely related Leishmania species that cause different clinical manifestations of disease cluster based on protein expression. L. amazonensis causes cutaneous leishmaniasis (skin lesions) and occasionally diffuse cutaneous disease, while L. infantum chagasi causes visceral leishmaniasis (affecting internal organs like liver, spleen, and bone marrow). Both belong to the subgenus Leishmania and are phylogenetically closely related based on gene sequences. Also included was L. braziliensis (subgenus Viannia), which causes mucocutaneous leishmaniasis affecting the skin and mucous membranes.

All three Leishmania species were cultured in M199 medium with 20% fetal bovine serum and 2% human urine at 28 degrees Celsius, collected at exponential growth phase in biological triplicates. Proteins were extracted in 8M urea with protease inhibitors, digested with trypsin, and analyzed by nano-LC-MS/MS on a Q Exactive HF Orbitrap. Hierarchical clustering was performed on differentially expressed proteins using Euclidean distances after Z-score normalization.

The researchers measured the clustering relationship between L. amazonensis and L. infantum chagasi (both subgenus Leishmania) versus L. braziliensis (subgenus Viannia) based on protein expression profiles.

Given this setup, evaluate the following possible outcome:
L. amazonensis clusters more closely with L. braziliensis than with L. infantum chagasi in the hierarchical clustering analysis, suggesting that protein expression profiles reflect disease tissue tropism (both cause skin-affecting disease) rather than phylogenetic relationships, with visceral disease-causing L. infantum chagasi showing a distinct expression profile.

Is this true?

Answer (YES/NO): NO